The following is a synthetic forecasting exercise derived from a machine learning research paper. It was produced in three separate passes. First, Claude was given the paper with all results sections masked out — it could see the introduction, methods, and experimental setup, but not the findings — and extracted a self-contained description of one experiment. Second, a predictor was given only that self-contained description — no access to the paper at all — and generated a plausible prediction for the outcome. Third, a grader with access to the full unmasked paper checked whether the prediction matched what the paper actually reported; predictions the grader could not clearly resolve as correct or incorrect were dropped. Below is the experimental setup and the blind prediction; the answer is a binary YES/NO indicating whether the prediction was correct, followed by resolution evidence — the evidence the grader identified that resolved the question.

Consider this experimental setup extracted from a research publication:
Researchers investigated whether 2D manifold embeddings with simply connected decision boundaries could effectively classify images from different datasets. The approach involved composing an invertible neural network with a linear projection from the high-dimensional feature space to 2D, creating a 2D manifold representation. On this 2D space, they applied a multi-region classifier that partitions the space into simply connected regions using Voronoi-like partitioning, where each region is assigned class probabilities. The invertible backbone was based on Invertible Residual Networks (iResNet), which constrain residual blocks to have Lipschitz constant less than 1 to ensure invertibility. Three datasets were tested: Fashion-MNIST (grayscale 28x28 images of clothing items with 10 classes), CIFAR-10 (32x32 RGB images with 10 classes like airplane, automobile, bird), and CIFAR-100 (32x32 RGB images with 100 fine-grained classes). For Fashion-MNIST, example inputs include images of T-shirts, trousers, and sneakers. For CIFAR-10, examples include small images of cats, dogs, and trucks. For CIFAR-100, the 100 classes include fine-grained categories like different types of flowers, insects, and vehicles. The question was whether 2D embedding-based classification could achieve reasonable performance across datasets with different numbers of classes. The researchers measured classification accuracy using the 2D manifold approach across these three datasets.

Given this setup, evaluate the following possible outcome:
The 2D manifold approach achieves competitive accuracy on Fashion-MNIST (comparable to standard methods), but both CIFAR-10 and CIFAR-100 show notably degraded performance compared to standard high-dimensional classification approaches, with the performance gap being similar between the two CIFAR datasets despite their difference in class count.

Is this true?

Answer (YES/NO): NO